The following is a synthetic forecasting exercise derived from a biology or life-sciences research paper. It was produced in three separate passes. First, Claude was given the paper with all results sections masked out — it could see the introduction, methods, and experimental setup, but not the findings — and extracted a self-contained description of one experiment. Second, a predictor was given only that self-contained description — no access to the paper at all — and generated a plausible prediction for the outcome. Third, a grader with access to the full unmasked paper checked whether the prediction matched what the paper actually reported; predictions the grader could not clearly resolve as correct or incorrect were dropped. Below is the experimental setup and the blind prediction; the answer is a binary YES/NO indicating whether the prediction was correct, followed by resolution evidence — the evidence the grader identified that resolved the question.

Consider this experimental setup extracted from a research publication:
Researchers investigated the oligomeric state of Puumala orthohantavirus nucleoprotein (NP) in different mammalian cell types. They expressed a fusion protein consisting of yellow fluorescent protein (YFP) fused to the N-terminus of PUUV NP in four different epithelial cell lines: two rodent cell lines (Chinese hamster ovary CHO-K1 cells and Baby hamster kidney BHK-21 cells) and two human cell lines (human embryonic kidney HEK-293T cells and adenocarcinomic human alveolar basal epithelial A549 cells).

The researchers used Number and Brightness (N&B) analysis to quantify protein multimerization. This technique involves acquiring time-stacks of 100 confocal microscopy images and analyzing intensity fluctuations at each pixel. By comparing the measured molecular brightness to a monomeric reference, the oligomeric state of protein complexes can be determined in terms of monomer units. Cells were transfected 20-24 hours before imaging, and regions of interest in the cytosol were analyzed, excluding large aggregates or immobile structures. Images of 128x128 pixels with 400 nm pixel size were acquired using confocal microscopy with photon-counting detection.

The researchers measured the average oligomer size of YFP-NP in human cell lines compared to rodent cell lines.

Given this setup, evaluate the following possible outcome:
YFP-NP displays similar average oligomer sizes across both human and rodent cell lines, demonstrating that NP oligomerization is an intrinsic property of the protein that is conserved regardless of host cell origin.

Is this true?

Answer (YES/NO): NO